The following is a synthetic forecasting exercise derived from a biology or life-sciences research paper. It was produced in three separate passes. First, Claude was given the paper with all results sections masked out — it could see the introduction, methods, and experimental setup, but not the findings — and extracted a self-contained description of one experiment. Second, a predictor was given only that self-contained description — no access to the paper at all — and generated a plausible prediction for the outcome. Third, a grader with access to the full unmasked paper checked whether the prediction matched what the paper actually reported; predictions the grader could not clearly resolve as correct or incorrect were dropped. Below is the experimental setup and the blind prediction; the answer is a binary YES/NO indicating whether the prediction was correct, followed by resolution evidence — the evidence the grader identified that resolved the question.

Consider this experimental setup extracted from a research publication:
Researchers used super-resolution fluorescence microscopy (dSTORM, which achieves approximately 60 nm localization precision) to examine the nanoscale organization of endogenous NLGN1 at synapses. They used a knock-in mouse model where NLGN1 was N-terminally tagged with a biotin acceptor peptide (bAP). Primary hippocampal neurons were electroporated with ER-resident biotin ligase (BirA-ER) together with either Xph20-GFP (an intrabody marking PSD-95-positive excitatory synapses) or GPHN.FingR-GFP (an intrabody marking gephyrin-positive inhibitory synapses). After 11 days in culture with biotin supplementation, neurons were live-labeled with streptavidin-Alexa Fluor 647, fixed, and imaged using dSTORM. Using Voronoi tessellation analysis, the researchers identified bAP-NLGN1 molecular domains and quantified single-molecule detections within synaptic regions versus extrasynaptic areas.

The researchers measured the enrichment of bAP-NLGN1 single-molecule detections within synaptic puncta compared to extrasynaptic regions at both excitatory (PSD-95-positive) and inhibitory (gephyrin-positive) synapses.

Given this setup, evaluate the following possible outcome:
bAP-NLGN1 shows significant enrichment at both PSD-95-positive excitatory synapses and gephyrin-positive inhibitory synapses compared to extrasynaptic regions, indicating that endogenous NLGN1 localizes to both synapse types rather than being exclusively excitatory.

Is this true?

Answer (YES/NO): YES